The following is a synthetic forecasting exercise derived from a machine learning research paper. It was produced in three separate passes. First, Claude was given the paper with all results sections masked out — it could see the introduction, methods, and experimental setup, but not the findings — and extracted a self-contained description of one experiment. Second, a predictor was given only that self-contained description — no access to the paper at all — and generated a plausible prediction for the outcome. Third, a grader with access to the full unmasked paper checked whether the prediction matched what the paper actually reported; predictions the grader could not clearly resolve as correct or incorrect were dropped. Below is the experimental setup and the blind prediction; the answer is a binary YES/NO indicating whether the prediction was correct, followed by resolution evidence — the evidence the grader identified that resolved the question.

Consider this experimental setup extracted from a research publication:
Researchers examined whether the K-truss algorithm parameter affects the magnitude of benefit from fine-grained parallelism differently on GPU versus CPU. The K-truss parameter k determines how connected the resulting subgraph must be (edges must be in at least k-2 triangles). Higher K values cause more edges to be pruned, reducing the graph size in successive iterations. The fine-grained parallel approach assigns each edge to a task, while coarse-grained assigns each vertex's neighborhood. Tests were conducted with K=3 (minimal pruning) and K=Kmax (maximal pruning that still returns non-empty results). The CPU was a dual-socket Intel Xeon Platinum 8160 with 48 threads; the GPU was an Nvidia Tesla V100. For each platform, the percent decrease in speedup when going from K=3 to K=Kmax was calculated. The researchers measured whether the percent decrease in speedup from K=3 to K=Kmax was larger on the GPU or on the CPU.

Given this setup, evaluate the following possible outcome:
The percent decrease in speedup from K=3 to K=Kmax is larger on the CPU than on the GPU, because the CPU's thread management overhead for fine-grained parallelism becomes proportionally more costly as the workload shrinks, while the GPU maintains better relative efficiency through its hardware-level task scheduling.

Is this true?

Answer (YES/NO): NO